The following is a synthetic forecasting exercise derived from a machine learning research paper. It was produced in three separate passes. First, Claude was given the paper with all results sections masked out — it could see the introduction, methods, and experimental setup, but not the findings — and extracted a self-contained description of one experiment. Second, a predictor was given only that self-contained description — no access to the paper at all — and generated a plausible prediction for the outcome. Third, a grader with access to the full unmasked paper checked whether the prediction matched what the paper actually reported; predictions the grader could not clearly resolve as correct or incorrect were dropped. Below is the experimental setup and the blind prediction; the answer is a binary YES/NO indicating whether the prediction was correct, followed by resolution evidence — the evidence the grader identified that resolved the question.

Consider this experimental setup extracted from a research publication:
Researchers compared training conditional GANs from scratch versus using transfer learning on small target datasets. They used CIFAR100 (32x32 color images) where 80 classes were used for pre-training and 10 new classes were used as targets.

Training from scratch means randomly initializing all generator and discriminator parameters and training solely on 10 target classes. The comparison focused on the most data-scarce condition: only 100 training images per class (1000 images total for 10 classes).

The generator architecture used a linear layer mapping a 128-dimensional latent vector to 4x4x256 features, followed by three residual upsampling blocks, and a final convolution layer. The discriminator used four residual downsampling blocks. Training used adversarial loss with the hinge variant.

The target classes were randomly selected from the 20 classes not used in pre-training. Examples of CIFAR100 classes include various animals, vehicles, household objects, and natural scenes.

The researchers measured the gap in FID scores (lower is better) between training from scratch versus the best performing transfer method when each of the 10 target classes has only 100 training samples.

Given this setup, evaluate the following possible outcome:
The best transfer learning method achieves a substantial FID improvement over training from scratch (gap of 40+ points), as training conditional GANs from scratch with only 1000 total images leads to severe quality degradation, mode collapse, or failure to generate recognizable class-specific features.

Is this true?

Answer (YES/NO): NO